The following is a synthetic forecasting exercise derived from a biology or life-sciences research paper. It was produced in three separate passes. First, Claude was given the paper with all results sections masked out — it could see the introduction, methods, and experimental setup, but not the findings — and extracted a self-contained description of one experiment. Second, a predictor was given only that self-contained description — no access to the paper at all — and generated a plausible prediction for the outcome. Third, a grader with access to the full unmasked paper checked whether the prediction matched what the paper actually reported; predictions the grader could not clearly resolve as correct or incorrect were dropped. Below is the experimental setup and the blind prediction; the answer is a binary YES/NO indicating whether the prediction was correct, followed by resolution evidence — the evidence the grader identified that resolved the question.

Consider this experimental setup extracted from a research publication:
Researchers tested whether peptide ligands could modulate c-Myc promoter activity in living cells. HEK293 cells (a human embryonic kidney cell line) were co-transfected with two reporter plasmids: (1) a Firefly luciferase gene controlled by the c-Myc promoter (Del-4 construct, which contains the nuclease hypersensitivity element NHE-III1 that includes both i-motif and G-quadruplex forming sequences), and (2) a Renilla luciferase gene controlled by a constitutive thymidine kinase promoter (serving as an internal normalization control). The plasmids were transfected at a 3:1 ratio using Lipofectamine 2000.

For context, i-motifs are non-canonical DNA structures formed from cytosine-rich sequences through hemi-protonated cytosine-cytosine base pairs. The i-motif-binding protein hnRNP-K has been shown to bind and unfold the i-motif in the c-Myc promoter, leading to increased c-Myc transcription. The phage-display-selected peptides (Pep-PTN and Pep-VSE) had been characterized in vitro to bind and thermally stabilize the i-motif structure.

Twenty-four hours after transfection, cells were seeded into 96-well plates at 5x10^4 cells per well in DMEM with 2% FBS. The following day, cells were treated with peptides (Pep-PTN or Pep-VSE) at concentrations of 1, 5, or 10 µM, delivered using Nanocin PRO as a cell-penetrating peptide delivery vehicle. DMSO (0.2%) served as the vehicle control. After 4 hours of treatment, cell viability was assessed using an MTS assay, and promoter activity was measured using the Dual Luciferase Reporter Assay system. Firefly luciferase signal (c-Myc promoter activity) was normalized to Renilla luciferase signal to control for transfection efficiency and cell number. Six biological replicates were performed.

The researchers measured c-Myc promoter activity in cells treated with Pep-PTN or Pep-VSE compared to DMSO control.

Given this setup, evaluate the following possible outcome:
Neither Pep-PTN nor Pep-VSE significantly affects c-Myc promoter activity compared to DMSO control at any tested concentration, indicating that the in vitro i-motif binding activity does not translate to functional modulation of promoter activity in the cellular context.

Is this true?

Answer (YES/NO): NO